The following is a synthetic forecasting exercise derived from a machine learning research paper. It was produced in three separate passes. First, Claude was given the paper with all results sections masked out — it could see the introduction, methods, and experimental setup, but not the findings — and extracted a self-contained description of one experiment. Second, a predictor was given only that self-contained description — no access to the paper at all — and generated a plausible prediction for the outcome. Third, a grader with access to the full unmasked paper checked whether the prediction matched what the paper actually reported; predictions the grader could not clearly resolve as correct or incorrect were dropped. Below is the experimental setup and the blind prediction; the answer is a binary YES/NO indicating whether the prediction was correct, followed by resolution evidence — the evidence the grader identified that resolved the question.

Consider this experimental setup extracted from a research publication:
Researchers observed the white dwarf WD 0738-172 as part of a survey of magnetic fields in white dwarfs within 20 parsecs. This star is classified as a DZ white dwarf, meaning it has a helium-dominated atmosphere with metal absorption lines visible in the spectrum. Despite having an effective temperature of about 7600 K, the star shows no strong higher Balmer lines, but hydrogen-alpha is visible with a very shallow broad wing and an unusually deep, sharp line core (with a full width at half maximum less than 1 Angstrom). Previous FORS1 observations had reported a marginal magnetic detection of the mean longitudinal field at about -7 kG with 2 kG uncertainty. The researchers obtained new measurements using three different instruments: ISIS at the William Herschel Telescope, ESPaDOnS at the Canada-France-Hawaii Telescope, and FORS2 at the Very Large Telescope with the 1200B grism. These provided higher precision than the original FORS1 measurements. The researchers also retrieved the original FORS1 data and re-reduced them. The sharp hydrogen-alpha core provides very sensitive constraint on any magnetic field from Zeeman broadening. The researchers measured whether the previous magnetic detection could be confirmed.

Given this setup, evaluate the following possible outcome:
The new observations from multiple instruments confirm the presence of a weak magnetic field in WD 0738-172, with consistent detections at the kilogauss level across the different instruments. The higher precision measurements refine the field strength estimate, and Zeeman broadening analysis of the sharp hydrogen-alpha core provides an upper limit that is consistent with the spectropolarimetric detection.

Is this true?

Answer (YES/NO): NO